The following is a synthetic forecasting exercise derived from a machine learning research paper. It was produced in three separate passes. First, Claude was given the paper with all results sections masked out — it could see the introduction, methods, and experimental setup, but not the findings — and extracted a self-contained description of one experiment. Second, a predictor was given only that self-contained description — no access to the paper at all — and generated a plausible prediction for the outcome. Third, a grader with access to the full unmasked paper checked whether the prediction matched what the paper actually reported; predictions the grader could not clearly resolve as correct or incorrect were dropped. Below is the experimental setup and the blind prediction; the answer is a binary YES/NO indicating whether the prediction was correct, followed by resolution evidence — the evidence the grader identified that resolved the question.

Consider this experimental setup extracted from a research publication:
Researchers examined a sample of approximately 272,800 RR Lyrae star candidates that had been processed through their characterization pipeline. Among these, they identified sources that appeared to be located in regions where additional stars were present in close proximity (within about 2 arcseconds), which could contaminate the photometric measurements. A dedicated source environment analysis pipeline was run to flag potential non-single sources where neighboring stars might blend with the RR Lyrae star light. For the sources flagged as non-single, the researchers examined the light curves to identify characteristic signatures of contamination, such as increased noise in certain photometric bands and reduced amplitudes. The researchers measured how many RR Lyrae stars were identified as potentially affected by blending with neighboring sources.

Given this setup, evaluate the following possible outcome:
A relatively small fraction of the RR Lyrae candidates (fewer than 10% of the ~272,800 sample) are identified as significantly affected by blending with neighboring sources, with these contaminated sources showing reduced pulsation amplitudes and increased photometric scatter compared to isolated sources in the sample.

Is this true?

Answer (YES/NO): YES